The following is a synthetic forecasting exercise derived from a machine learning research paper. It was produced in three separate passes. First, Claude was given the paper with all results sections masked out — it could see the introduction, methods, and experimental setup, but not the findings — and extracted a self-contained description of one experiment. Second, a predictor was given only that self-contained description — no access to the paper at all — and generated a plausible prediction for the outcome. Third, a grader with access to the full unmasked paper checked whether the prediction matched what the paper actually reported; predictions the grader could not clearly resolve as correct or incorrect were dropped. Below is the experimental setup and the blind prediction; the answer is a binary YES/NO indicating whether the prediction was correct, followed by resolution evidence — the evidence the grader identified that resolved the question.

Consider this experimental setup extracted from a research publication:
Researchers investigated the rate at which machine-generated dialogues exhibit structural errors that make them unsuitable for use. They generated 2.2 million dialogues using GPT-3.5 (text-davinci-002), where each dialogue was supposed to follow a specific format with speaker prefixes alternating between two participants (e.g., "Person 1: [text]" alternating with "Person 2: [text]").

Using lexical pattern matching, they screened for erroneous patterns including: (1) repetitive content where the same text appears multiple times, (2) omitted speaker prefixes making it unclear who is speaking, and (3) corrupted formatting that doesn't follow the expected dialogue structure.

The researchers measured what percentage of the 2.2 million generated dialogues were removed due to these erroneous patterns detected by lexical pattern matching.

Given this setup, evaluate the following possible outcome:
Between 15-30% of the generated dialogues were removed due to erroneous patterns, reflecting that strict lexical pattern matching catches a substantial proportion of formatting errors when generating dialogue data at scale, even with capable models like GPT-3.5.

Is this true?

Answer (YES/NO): NO